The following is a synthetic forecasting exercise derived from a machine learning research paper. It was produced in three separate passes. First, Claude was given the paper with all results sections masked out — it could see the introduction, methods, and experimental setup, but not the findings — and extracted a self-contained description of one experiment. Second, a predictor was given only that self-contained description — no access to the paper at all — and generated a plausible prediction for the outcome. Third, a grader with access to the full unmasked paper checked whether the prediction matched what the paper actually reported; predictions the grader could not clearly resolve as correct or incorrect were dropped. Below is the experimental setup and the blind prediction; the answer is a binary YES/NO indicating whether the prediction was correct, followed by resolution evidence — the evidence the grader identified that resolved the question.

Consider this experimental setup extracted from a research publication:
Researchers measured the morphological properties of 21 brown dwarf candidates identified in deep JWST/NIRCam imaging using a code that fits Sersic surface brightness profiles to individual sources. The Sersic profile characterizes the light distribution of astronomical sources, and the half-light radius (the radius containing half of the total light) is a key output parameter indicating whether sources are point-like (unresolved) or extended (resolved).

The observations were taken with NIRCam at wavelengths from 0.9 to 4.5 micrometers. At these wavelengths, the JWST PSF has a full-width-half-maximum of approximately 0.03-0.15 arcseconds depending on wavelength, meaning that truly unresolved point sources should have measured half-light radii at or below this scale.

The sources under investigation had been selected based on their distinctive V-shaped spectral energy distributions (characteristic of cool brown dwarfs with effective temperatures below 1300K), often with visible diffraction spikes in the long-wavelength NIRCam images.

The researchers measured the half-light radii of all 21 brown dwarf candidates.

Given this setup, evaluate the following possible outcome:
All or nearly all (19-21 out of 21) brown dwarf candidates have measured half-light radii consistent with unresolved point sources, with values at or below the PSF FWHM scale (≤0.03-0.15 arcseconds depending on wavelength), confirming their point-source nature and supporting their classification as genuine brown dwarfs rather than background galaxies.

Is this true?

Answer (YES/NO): YES